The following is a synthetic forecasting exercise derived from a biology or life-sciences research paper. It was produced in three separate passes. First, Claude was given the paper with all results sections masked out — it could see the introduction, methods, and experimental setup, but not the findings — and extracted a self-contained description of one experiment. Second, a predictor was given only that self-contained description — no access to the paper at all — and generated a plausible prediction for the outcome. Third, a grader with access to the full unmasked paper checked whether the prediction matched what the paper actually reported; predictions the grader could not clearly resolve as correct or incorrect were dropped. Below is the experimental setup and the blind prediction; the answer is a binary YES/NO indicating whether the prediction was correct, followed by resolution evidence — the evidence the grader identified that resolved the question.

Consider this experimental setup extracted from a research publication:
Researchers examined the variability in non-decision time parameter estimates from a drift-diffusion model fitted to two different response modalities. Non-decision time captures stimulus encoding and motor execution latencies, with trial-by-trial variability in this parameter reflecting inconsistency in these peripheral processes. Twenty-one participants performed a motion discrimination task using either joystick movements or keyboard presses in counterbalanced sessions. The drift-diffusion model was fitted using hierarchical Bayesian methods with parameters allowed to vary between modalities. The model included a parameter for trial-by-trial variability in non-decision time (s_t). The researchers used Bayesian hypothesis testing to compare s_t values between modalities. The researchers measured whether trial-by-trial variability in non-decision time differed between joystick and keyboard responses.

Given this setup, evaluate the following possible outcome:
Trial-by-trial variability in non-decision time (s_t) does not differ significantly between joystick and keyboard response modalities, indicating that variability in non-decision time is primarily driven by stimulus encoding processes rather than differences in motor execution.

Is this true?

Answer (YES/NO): NO